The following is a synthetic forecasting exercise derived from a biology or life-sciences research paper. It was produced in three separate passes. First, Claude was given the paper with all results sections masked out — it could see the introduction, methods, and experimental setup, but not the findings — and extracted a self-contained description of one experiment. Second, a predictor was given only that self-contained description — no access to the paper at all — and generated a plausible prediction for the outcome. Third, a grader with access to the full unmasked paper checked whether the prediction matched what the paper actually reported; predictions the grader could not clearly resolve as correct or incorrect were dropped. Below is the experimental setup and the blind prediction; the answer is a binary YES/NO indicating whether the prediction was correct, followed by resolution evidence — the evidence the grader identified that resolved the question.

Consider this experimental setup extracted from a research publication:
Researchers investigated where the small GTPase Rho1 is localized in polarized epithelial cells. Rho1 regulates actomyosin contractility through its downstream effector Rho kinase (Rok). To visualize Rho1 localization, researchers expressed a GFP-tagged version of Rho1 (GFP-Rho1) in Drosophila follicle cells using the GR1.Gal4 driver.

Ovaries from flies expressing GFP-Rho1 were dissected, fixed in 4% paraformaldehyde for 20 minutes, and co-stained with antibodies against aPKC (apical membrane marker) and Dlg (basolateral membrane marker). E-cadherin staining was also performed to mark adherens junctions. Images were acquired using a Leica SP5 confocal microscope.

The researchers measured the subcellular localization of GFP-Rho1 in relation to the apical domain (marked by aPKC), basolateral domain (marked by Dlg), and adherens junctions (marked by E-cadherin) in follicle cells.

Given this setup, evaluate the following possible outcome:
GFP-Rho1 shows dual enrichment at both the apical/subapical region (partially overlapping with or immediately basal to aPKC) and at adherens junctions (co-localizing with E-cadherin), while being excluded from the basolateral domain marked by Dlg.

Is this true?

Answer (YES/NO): NO